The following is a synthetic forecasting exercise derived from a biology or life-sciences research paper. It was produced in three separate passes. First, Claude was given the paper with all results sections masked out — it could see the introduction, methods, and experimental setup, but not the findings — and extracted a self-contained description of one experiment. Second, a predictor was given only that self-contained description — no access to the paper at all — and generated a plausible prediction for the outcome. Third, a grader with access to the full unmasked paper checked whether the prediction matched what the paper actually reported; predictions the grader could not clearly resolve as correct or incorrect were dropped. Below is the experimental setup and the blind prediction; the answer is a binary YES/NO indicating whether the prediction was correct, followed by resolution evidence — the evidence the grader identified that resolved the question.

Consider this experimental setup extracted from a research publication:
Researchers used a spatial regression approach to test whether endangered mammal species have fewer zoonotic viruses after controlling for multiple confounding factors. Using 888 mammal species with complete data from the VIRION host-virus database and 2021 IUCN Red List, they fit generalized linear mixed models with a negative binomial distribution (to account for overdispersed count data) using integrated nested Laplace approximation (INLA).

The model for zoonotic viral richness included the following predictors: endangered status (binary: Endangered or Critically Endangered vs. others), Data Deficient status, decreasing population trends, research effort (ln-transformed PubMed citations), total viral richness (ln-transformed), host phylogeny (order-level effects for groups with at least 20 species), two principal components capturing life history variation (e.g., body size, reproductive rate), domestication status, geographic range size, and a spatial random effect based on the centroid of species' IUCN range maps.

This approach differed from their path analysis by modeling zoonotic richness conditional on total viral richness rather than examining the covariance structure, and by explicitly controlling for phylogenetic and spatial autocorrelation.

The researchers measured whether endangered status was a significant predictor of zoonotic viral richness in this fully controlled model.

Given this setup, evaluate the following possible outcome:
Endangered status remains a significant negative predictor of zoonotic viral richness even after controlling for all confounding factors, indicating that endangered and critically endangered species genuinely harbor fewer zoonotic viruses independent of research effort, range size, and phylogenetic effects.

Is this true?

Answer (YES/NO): NO